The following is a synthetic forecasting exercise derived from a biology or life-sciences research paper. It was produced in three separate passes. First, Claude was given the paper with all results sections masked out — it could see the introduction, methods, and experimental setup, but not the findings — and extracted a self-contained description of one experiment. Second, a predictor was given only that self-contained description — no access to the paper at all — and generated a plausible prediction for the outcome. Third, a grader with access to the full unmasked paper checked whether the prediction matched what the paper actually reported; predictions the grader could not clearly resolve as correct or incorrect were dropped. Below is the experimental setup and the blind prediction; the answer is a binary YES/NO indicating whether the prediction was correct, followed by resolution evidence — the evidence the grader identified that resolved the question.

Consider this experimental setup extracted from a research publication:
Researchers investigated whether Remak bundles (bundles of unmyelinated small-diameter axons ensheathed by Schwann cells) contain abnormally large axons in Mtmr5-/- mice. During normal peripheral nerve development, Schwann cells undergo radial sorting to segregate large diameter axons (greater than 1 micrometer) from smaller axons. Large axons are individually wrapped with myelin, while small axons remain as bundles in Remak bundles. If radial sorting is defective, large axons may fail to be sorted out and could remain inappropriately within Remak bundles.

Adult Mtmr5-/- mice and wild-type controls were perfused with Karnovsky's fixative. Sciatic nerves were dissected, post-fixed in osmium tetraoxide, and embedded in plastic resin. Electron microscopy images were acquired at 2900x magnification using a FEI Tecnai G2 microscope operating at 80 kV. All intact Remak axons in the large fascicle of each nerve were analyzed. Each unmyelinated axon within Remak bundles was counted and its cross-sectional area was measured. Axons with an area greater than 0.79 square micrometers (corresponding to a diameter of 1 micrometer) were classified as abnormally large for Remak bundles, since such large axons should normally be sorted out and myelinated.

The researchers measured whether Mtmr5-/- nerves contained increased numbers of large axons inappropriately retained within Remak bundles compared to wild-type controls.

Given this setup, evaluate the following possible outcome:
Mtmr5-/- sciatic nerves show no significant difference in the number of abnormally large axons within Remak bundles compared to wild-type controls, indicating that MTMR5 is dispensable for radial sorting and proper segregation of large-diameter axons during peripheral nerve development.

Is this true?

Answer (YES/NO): NO